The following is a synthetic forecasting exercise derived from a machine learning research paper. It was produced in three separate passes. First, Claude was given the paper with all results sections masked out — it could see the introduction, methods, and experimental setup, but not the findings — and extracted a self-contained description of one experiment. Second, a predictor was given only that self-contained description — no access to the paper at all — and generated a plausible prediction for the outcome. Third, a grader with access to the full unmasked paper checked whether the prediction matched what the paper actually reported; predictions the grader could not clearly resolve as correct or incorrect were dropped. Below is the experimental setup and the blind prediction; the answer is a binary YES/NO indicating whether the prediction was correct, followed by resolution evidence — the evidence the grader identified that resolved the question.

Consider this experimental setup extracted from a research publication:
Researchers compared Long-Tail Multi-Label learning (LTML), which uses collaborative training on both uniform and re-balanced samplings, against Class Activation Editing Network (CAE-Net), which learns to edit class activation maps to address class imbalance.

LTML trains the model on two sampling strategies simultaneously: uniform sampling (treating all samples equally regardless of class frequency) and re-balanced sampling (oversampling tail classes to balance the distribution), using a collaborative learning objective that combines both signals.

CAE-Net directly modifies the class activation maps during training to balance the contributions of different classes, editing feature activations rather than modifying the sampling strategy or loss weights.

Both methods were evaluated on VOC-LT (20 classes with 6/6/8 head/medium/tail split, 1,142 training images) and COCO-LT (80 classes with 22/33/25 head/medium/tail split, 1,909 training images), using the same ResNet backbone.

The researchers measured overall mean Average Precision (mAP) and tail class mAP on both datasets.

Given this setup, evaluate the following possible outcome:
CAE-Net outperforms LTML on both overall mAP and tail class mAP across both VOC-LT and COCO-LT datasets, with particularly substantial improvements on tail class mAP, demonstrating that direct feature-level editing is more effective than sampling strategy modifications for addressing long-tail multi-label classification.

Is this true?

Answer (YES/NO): YES